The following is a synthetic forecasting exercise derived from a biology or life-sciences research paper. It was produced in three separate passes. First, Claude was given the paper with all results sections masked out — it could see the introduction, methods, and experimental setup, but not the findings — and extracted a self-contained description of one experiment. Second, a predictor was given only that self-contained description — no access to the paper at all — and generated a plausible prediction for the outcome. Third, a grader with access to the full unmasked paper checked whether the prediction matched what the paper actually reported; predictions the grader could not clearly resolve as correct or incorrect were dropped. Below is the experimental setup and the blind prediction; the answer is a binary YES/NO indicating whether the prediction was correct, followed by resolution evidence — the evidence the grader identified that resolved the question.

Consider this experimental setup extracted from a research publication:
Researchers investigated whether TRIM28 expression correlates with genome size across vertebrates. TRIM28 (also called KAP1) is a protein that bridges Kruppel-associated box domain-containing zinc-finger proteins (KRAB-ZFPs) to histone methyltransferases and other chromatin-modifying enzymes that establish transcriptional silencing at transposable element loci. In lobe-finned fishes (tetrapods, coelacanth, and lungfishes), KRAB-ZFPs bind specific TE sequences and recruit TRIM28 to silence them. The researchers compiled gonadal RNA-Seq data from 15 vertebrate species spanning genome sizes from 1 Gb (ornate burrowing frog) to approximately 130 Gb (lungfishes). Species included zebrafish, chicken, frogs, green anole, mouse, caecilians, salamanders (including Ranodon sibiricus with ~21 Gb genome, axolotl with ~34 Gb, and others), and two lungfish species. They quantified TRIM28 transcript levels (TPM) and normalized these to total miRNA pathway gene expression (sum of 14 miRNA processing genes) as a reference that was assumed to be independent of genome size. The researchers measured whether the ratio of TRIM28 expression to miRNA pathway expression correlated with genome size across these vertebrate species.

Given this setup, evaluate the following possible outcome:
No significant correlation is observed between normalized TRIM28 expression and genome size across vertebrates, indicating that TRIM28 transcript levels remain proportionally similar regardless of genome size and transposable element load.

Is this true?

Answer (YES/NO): YES